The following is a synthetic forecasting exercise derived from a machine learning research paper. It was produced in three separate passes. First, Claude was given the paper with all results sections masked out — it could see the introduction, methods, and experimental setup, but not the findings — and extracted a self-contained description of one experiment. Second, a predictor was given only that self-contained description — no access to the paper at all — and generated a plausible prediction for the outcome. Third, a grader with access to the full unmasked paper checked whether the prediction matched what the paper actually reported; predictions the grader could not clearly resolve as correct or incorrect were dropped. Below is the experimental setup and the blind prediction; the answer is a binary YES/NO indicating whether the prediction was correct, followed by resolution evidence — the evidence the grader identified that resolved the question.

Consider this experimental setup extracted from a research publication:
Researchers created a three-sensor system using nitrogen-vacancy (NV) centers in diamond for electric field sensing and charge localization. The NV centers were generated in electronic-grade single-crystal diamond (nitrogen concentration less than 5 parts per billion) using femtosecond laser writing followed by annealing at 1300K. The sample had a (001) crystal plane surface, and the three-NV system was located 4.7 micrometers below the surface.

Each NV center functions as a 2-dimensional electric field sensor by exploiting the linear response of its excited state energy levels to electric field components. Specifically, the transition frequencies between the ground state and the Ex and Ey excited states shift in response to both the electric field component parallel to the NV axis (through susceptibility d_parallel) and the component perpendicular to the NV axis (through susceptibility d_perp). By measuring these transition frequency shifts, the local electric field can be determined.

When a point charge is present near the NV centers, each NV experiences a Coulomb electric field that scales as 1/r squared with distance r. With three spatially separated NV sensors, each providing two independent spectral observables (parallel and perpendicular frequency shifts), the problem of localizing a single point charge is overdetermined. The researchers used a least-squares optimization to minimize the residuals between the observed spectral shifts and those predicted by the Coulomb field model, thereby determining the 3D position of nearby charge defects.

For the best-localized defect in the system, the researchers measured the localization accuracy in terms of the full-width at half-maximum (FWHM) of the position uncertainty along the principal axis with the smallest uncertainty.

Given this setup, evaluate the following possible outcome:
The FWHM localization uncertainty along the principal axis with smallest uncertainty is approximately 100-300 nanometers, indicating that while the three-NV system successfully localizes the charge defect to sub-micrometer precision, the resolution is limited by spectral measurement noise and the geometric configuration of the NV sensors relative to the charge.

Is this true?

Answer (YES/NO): NO